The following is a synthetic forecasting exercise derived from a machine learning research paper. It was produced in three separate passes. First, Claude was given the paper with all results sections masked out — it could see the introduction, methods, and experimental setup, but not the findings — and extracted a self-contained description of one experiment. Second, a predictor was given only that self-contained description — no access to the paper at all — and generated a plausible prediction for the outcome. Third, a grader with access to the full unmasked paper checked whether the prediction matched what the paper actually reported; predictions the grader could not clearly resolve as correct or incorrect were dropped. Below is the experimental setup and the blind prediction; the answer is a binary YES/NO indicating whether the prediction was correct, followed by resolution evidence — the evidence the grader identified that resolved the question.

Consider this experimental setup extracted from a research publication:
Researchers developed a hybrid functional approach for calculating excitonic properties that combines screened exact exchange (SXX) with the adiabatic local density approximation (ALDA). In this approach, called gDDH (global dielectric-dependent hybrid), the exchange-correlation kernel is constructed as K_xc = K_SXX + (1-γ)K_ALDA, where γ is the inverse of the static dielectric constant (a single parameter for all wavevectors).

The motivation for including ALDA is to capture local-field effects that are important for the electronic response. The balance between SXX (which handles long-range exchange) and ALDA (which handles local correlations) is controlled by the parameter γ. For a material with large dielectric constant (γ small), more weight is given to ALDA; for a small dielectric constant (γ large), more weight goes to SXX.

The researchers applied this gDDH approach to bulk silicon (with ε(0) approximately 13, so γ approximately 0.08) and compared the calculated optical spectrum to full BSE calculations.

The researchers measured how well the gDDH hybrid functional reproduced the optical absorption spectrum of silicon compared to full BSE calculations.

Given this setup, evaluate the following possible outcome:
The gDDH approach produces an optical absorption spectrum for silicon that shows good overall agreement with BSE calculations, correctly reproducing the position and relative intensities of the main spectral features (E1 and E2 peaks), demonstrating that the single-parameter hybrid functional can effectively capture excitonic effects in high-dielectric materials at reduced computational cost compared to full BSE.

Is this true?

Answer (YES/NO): NO